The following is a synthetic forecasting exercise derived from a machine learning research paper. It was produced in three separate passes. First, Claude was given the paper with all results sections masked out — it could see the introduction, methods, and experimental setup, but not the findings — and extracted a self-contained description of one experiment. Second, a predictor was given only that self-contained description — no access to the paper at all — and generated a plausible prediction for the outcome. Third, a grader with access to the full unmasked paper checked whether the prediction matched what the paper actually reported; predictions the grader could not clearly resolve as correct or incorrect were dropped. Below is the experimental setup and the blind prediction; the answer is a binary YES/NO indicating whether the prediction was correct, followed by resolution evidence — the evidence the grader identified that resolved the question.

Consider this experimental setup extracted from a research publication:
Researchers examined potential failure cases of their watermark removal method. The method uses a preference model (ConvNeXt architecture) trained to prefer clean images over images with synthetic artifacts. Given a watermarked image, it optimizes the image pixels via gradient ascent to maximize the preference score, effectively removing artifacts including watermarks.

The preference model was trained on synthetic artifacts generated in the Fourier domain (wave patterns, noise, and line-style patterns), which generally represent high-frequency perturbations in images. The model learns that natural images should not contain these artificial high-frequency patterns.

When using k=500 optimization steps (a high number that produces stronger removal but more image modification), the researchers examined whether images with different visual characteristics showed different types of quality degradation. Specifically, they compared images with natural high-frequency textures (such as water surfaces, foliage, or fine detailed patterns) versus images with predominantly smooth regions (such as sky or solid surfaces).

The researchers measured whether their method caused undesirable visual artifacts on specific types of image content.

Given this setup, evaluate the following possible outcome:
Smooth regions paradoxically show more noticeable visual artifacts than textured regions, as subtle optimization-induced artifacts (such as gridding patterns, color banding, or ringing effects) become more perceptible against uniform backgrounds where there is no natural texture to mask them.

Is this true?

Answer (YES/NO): NO